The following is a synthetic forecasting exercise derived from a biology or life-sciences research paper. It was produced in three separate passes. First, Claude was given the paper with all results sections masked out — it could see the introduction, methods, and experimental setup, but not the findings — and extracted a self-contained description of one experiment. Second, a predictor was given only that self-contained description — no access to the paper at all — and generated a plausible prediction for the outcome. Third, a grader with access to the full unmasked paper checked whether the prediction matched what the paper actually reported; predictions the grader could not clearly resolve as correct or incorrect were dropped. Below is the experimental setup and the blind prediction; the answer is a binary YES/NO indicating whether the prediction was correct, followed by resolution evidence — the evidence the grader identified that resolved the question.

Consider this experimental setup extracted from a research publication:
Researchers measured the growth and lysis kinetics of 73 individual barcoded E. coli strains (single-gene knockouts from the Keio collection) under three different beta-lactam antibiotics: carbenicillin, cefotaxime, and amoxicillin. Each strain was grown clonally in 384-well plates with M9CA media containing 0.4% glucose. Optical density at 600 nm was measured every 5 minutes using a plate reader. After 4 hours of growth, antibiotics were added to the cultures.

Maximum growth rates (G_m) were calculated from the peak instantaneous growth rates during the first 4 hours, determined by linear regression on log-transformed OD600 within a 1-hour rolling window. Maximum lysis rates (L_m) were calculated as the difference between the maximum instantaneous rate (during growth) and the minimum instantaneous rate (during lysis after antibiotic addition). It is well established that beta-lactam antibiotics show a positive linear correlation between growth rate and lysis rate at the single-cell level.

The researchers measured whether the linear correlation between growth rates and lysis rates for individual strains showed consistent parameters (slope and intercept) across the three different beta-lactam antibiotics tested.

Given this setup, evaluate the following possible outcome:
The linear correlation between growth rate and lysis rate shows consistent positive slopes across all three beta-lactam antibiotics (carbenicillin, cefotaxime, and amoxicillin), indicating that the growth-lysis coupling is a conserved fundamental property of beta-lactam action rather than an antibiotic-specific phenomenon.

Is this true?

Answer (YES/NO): YES